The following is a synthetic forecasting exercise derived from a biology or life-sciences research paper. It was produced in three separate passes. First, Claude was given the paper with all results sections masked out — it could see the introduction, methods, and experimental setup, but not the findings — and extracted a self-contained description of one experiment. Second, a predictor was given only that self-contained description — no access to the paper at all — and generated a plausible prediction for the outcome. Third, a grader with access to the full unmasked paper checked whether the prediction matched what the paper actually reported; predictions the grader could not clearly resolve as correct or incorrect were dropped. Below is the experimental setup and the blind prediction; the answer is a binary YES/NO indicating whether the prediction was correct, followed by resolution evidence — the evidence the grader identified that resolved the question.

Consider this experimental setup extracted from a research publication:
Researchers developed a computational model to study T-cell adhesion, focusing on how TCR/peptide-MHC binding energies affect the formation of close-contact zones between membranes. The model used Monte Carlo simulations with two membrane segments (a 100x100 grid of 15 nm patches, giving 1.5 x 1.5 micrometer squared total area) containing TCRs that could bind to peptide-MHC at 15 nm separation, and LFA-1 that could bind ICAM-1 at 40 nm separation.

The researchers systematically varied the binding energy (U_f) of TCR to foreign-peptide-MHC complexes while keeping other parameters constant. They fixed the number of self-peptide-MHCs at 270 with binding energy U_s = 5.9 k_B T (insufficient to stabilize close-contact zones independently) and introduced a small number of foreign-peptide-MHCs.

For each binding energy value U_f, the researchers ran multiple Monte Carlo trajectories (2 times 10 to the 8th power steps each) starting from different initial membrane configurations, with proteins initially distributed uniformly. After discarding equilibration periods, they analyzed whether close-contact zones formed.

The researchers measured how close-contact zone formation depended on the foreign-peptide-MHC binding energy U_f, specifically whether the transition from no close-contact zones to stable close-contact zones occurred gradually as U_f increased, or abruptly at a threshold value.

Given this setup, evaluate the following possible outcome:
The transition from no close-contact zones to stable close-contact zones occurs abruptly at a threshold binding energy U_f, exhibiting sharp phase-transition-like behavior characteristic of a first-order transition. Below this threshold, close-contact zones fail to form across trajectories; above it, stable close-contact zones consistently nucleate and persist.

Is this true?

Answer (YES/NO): NO